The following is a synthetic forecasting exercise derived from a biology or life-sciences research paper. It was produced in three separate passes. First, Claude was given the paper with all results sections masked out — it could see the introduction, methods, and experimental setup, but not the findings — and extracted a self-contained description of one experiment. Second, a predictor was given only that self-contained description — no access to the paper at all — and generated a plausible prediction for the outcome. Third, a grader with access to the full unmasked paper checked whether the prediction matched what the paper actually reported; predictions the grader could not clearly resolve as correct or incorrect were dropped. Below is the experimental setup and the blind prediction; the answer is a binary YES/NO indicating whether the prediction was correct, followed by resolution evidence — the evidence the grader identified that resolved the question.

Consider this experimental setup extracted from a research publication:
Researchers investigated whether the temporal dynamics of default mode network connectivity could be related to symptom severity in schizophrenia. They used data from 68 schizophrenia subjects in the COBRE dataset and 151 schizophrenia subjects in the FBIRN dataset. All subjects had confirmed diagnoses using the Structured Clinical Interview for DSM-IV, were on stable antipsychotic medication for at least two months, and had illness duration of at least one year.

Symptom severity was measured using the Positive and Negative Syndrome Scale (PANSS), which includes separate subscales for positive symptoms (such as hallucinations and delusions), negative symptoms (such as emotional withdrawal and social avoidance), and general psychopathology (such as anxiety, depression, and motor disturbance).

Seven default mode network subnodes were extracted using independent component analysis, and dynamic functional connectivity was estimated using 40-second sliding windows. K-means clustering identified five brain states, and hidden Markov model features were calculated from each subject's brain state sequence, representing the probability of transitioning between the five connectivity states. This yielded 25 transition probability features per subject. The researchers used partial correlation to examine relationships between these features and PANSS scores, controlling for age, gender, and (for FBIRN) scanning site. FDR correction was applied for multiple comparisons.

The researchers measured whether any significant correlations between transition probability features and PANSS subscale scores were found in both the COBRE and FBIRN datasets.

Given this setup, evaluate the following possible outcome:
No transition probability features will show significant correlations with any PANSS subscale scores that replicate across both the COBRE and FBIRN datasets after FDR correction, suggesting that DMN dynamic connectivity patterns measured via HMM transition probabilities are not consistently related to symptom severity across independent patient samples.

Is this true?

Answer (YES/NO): NO